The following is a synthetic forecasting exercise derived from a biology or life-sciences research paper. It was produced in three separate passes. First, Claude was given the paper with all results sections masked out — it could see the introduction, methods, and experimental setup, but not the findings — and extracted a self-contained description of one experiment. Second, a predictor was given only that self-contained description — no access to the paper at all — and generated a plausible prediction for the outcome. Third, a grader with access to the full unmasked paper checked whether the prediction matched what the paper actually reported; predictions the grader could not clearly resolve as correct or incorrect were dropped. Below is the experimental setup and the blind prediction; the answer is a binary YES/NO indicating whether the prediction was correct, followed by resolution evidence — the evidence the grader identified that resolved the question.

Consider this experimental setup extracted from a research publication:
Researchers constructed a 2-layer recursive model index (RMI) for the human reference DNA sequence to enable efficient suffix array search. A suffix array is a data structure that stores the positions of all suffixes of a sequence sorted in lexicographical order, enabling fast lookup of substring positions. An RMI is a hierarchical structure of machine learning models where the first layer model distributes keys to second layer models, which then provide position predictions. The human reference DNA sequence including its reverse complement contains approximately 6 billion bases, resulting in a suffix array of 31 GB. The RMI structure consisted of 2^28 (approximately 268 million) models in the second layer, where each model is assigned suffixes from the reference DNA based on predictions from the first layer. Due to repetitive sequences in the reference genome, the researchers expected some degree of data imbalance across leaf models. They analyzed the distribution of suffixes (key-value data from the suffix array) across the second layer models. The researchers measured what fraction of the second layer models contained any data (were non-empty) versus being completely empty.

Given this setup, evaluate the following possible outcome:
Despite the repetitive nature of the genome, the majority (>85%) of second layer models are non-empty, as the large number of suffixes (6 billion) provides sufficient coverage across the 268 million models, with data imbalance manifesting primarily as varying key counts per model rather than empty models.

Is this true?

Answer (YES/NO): NO